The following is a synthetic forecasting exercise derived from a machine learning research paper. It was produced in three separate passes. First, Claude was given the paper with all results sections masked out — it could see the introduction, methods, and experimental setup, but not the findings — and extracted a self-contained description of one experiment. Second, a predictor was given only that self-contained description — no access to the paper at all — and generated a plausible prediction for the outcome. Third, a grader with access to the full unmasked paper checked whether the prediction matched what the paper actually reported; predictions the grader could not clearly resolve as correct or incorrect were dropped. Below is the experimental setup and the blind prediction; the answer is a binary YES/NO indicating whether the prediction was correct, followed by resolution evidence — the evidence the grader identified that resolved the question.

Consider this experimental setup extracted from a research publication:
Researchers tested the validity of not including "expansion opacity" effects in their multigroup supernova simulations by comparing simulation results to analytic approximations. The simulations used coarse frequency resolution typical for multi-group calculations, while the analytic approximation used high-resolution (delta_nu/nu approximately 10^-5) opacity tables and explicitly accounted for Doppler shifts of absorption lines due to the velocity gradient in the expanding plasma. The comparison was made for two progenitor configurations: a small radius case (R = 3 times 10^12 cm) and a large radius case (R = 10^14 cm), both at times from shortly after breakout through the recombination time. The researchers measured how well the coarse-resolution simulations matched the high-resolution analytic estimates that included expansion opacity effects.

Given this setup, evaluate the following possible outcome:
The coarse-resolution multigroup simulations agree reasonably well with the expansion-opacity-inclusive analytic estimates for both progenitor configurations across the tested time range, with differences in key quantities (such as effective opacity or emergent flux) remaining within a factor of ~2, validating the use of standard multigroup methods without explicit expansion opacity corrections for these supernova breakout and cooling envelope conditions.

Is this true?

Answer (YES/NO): YES